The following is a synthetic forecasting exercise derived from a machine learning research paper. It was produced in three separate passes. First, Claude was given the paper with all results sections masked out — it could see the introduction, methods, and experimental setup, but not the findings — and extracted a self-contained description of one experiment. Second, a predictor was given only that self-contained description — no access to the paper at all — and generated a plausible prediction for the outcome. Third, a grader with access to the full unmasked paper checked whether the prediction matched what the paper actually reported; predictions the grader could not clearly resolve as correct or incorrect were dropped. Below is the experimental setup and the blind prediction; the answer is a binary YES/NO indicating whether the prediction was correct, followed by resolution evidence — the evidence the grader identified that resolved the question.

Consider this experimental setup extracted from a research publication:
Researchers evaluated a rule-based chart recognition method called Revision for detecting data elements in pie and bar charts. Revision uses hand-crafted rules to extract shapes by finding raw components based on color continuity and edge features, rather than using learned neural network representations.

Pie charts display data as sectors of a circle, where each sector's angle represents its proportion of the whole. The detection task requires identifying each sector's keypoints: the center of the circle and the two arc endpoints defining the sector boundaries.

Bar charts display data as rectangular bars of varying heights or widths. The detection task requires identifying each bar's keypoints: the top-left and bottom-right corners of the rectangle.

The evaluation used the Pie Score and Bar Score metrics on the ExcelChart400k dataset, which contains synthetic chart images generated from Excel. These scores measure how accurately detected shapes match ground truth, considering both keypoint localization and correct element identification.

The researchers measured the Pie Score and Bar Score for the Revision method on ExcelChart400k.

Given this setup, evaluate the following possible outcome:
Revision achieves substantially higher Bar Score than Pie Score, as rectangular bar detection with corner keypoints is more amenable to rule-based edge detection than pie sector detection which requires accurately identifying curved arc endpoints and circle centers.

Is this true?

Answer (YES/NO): NO